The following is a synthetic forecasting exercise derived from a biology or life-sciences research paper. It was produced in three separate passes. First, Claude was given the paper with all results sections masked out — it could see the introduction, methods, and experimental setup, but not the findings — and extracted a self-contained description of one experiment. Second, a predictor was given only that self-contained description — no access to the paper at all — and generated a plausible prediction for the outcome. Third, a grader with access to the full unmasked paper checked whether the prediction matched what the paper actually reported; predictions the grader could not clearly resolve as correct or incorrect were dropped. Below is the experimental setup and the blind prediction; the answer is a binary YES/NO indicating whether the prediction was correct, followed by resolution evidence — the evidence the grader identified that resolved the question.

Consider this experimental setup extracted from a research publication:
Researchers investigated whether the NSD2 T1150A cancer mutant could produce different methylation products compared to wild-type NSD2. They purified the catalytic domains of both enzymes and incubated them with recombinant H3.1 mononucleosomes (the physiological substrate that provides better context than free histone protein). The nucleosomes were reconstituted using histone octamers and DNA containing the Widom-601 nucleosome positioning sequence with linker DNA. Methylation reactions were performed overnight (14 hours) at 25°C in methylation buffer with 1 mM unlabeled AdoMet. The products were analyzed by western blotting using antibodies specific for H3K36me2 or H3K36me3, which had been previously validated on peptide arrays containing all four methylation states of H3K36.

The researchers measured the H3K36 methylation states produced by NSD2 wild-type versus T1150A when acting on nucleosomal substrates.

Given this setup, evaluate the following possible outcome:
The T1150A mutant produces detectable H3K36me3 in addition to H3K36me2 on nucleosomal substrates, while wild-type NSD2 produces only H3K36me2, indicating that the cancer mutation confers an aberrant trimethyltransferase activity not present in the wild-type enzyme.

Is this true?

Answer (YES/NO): YES